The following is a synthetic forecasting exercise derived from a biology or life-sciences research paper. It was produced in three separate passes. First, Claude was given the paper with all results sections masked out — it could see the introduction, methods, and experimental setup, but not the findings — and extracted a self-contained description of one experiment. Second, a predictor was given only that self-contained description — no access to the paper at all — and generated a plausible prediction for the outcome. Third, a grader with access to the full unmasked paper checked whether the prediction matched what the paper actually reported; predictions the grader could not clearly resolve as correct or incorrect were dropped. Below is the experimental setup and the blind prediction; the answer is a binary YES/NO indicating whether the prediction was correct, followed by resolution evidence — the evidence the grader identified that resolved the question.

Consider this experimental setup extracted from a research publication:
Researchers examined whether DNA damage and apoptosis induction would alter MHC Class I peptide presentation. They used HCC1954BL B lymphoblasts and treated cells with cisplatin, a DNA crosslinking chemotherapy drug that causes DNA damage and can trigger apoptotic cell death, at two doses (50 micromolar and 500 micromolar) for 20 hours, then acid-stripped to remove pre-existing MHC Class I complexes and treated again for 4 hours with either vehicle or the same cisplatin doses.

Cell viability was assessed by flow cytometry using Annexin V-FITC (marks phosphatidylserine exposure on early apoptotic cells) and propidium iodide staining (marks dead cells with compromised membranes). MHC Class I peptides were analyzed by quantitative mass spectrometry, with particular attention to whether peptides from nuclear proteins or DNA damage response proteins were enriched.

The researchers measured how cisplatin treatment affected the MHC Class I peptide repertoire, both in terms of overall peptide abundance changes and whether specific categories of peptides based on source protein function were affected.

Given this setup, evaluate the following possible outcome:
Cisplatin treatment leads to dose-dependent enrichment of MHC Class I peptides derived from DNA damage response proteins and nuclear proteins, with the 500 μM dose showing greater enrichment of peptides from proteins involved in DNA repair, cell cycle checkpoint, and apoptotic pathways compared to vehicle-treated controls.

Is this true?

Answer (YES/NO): NO